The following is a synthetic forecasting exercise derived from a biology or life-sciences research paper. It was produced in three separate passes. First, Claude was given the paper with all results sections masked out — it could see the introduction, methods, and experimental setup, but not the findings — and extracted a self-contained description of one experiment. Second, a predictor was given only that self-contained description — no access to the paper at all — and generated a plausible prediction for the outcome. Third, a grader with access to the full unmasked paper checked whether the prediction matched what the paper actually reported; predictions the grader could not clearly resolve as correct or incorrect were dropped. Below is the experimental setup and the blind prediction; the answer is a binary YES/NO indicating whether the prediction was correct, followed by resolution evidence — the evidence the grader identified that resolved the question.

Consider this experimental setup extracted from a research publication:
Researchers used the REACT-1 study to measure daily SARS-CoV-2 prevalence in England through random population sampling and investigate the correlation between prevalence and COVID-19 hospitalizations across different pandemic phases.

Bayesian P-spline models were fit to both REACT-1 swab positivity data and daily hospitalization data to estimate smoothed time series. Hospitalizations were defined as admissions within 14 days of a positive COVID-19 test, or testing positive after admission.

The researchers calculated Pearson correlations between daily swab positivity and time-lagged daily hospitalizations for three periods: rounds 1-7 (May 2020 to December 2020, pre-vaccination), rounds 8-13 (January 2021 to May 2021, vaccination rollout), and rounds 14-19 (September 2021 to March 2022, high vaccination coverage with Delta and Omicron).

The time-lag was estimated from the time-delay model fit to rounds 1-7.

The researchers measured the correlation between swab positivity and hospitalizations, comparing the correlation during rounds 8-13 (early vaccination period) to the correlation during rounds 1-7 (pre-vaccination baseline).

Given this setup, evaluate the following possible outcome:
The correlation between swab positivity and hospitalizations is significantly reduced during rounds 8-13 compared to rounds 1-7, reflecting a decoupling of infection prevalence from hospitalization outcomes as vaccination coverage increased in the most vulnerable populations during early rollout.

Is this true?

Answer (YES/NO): NO